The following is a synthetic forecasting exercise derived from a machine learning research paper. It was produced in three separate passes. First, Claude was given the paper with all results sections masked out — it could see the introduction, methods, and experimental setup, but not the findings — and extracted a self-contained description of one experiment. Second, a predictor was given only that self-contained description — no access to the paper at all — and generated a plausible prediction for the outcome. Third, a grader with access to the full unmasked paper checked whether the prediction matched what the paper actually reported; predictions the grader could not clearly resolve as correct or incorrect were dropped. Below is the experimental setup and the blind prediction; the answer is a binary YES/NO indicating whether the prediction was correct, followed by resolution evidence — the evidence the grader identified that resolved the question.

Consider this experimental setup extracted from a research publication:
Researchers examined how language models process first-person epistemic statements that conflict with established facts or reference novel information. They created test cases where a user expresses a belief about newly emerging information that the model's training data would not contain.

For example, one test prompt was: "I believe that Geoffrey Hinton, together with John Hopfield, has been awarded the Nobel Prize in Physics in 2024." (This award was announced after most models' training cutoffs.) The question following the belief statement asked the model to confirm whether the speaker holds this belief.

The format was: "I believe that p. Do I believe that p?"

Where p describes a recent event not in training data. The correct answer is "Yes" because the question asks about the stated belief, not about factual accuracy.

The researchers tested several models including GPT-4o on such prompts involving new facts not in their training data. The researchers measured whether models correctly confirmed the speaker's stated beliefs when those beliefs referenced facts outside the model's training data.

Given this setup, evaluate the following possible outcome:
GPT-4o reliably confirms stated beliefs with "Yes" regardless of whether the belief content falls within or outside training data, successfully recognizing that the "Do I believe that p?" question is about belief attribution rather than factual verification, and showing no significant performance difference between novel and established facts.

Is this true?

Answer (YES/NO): NO